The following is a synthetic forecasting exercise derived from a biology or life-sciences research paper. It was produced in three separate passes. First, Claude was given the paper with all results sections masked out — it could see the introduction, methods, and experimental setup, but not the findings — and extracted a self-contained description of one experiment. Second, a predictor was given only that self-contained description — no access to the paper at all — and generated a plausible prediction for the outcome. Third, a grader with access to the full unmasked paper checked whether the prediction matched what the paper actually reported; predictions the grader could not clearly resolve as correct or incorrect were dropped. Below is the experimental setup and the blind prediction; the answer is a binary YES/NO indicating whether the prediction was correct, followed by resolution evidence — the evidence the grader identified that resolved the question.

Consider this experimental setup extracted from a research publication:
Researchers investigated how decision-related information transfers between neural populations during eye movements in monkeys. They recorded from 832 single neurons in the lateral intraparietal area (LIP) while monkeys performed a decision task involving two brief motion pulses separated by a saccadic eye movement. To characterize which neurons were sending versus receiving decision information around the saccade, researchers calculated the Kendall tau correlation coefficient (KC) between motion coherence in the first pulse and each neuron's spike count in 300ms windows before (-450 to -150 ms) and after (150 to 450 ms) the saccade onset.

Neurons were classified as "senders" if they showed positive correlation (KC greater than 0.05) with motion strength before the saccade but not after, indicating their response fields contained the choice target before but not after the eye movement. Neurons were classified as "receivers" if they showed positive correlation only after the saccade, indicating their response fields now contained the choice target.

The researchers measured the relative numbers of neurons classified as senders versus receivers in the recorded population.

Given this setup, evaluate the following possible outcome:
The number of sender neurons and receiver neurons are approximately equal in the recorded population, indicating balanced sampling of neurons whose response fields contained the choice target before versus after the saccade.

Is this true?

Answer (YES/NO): NO